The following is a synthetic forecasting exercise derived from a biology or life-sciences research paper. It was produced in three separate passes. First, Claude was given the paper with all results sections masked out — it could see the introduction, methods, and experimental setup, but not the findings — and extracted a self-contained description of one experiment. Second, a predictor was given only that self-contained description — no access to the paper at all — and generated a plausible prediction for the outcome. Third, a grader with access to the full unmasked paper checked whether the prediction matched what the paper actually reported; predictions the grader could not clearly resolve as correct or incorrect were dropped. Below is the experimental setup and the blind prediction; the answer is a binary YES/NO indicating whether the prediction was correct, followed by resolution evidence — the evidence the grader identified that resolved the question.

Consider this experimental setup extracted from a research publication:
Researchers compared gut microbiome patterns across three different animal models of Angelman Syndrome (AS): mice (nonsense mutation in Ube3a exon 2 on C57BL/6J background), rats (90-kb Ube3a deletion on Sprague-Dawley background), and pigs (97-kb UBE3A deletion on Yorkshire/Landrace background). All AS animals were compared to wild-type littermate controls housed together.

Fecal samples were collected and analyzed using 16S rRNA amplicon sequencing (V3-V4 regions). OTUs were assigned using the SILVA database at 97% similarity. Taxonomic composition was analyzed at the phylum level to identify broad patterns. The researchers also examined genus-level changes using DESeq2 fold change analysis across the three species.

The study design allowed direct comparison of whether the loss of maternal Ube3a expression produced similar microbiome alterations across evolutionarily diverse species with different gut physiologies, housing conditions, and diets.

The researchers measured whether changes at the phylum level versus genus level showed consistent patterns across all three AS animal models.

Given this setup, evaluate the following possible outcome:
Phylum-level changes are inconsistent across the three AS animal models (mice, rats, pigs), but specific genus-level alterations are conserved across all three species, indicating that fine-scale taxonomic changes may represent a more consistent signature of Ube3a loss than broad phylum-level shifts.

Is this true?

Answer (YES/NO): NO